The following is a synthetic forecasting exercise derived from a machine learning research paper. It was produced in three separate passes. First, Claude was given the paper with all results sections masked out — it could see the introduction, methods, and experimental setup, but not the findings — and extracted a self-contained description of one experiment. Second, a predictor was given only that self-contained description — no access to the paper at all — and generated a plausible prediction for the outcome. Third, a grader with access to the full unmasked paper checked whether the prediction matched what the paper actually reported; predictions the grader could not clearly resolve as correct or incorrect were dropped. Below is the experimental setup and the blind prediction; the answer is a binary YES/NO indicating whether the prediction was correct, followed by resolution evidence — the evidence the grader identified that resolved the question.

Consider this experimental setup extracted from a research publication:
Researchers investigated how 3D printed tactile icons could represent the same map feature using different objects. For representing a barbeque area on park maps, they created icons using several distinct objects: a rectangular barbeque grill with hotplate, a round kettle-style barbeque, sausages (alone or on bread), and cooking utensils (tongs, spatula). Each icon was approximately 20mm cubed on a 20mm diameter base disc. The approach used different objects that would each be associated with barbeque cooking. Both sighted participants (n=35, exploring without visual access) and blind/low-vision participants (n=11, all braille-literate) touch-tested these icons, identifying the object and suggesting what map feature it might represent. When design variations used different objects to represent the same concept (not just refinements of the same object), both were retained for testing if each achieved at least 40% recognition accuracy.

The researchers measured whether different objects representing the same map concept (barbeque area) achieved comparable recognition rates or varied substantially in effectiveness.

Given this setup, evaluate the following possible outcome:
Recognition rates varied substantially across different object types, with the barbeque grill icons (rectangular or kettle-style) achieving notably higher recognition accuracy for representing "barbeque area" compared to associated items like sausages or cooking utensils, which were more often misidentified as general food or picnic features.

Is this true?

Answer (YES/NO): NO